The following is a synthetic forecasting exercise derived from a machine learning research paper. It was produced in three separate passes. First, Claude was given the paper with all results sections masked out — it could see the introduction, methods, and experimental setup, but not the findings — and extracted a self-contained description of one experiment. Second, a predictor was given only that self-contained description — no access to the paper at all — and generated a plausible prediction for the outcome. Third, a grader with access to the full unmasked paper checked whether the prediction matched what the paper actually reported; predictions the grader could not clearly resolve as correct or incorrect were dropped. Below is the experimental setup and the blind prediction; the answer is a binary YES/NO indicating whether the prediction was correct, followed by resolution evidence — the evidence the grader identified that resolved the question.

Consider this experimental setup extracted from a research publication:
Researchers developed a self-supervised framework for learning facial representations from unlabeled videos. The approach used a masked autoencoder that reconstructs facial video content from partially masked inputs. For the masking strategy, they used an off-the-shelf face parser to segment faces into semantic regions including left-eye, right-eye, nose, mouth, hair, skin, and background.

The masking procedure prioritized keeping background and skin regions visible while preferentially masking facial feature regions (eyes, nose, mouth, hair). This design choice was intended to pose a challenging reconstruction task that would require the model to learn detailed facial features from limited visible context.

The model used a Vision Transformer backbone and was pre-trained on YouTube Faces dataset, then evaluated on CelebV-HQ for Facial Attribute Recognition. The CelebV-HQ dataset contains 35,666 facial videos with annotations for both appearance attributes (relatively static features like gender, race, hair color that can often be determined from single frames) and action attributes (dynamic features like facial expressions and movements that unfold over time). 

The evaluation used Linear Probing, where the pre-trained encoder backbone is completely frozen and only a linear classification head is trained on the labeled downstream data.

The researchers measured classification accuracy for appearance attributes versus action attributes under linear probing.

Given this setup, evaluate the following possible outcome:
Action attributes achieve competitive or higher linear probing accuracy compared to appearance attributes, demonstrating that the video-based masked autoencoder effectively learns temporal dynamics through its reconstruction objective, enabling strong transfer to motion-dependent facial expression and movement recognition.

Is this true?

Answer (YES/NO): YES